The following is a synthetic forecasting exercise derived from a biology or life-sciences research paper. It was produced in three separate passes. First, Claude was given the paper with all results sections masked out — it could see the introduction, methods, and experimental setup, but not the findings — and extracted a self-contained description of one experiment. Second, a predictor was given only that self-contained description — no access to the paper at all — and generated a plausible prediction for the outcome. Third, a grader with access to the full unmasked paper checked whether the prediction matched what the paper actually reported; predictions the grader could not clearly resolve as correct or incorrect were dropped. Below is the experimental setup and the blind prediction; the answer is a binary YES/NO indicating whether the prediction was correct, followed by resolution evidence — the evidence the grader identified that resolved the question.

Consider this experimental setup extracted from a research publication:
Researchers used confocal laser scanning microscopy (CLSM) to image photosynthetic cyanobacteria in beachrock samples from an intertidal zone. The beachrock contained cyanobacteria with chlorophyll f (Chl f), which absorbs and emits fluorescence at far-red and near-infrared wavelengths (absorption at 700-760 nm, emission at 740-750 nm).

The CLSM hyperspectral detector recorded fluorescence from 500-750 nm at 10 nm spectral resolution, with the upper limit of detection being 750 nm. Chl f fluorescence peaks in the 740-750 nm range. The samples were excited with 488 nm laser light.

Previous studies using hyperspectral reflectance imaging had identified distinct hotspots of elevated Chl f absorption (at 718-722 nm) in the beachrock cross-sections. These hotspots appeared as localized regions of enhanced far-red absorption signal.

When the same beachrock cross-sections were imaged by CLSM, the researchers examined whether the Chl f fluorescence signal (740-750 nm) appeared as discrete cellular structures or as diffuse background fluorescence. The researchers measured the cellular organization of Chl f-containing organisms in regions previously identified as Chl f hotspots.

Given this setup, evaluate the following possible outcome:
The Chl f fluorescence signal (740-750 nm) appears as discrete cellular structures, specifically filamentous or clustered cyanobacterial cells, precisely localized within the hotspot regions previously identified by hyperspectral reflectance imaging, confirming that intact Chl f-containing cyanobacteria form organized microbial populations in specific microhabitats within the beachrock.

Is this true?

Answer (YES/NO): YES